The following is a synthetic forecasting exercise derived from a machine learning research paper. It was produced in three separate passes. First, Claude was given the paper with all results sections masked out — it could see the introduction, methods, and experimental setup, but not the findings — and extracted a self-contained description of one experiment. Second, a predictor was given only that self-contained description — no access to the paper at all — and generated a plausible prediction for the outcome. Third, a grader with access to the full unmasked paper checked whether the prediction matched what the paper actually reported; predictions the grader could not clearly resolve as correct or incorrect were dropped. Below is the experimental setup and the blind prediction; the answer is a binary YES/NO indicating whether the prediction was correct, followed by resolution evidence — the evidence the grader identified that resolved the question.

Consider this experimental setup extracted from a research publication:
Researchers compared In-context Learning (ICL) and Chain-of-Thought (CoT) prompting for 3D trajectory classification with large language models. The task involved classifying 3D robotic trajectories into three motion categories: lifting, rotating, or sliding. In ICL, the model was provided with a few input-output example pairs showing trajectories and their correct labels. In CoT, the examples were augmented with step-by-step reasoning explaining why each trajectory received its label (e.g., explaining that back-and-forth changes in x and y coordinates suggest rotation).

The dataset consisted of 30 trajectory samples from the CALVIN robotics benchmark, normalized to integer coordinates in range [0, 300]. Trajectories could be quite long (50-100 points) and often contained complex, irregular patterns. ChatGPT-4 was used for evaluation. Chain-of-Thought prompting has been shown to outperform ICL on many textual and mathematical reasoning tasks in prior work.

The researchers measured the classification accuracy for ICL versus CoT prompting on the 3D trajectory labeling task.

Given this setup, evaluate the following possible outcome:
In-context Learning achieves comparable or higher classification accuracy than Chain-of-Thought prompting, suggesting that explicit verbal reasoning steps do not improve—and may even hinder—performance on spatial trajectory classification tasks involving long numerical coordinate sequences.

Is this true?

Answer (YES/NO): YES